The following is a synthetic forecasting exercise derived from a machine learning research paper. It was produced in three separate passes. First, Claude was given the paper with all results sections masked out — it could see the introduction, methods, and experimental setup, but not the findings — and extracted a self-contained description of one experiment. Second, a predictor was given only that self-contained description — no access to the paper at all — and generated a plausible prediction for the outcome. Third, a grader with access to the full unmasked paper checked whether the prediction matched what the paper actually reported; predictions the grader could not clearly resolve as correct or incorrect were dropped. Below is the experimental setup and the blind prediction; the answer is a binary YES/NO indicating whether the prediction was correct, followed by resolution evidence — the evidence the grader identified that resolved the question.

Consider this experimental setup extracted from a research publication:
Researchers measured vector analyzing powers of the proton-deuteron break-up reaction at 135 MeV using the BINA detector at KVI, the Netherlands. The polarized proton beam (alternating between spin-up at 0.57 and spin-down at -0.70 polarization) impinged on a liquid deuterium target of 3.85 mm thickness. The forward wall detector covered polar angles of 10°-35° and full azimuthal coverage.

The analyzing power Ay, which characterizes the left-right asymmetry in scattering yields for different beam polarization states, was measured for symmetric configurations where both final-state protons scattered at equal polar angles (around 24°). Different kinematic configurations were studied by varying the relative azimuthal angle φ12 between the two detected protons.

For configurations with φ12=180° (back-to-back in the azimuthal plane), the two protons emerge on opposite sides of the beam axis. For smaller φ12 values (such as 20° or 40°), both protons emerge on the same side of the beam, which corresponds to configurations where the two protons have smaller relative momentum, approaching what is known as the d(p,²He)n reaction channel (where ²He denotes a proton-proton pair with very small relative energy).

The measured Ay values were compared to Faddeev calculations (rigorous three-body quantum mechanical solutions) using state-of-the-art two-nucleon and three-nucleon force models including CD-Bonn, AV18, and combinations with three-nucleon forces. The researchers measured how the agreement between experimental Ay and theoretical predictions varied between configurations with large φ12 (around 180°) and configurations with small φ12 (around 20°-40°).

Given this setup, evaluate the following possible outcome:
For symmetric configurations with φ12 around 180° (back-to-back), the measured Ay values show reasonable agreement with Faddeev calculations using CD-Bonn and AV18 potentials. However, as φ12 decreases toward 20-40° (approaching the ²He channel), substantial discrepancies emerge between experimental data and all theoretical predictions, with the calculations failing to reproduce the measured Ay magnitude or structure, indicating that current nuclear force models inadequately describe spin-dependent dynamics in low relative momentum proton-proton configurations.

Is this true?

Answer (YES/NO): YES